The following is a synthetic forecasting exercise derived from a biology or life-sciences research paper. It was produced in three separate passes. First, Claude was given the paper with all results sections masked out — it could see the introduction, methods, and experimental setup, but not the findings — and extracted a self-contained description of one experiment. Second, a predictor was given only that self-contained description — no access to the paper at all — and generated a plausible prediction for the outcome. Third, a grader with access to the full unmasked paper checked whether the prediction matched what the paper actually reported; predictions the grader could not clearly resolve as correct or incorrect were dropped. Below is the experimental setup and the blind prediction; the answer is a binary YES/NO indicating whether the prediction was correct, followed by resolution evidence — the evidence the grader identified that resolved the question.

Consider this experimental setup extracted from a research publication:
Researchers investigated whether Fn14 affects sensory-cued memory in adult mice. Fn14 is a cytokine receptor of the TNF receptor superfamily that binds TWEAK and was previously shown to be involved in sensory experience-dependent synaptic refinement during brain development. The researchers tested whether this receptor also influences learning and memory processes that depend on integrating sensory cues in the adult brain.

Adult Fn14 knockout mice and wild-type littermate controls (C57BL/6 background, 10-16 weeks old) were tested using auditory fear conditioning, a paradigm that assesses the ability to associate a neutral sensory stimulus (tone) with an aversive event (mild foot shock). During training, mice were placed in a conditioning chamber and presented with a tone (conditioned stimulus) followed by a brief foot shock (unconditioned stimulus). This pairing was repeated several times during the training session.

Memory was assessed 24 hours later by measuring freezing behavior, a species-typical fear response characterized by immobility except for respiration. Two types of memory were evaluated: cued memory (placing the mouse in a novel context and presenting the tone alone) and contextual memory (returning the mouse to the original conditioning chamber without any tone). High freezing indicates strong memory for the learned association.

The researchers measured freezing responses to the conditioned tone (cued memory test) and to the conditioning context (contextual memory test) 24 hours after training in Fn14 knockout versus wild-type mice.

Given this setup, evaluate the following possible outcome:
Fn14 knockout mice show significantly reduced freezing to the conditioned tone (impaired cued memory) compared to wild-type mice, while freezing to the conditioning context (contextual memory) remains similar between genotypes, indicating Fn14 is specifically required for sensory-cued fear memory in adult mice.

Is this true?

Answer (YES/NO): YES